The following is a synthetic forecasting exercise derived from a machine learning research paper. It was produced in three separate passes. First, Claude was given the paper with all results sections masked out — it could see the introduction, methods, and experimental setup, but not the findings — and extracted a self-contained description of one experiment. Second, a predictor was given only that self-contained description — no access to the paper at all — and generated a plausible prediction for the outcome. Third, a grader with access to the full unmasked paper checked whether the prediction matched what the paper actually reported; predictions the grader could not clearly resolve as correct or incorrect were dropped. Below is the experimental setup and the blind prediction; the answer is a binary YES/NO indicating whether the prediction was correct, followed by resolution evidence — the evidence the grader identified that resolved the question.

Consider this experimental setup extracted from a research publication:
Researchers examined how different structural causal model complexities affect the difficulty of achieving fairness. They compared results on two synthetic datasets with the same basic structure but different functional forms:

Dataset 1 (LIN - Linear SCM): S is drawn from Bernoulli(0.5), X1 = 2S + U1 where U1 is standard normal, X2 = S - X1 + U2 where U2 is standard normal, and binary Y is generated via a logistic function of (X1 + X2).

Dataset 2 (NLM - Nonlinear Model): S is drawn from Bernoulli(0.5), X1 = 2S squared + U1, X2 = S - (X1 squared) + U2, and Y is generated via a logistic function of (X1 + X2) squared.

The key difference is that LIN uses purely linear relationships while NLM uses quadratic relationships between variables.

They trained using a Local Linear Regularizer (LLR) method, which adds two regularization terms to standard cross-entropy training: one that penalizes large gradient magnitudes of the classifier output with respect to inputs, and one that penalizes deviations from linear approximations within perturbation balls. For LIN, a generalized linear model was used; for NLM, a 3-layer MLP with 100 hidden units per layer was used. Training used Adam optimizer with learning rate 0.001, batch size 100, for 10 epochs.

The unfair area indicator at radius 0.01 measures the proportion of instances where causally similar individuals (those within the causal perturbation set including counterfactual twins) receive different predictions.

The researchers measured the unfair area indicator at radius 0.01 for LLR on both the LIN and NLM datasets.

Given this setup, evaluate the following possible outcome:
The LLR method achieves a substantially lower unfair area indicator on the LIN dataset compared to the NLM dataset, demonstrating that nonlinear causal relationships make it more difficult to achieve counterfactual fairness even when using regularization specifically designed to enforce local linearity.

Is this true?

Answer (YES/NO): NO